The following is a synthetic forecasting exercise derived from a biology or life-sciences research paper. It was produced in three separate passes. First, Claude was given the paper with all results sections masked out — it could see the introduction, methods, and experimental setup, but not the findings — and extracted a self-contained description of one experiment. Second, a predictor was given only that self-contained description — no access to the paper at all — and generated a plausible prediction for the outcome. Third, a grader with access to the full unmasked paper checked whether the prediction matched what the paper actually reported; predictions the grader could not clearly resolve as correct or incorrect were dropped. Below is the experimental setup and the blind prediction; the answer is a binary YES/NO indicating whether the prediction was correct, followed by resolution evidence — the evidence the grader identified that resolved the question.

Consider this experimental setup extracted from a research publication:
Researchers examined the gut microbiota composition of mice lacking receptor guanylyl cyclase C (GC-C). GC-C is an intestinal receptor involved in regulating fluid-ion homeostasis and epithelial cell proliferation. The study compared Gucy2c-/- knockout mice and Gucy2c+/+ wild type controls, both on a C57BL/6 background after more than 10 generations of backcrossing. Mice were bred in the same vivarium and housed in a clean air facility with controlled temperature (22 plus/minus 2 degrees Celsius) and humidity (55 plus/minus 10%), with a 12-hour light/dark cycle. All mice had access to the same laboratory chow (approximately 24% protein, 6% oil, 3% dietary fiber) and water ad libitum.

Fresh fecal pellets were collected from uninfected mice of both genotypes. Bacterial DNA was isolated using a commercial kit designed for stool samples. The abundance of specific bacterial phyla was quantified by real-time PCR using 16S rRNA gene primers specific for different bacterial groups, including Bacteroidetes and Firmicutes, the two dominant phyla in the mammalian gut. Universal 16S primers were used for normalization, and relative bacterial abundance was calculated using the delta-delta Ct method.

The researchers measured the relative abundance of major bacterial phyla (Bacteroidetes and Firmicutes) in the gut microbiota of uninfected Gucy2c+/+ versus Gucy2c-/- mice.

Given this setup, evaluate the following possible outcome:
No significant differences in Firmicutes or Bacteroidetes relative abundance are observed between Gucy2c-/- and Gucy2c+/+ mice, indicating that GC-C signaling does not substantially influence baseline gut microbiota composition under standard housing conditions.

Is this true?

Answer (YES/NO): NO